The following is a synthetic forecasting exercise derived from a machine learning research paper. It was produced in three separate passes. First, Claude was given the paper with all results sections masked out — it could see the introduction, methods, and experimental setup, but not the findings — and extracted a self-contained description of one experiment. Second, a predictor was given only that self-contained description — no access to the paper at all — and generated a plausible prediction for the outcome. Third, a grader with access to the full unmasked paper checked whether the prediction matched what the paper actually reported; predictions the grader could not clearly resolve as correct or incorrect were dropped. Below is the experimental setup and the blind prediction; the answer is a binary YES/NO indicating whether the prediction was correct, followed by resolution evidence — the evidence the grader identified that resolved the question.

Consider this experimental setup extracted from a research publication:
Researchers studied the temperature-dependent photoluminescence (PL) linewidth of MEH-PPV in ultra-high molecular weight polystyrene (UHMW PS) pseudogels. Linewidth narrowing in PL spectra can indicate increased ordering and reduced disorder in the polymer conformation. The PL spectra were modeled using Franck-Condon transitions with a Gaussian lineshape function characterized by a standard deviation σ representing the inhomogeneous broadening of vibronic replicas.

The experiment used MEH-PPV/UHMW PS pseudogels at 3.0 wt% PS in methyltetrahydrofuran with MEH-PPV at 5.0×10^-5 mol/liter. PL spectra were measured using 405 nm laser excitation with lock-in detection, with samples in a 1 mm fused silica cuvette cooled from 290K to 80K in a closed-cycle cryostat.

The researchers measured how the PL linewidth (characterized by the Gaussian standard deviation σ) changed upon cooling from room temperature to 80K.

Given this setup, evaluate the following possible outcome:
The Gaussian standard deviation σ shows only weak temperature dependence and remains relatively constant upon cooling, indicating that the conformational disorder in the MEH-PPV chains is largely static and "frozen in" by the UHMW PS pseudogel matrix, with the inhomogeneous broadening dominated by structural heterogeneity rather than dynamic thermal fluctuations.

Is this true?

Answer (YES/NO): NO